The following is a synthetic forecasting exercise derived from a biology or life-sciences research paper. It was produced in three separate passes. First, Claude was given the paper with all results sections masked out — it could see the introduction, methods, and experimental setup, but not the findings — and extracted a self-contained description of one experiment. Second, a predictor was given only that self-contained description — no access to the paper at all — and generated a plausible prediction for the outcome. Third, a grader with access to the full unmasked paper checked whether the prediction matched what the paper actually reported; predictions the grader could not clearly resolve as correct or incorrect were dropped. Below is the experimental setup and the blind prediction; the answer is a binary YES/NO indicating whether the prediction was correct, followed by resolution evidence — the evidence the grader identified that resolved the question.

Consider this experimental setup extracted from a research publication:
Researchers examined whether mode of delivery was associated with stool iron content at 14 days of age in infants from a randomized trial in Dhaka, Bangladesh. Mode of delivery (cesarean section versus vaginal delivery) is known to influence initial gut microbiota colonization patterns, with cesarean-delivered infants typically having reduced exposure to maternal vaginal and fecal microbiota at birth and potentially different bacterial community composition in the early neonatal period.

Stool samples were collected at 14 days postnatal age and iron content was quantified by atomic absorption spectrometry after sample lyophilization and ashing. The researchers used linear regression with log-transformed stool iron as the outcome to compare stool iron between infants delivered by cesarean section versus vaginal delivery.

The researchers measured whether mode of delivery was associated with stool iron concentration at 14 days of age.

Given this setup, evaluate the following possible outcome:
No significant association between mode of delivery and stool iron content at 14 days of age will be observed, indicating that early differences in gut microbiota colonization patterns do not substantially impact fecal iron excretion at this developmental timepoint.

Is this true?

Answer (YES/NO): YES